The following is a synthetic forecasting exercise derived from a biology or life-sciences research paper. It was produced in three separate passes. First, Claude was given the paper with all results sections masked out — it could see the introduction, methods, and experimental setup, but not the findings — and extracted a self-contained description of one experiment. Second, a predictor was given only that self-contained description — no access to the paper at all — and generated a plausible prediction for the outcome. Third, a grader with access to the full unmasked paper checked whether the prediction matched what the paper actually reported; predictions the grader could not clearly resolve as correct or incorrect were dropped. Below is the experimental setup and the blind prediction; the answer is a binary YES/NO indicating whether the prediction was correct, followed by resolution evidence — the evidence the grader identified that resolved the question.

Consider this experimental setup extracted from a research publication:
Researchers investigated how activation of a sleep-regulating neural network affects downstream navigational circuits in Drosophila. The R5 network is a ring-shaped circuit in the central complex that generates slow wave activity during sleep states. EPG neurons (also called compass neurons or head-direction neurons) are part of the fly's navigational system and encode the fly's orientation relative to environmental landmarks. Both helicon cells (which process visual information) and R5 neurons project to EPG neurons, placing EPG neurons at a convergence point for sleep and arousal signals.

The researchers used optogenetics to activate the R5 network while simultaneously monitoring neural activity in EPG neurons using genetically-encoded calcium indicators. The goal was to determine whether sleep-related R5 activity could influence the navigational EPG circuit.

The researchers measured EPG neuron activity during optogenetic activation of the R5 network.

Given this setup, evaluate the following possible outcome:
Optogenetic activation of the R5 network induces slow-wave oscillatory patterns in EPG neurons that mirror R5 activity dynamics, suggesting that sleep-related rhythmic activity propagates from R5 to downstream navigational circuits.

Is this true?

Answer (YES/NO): NO